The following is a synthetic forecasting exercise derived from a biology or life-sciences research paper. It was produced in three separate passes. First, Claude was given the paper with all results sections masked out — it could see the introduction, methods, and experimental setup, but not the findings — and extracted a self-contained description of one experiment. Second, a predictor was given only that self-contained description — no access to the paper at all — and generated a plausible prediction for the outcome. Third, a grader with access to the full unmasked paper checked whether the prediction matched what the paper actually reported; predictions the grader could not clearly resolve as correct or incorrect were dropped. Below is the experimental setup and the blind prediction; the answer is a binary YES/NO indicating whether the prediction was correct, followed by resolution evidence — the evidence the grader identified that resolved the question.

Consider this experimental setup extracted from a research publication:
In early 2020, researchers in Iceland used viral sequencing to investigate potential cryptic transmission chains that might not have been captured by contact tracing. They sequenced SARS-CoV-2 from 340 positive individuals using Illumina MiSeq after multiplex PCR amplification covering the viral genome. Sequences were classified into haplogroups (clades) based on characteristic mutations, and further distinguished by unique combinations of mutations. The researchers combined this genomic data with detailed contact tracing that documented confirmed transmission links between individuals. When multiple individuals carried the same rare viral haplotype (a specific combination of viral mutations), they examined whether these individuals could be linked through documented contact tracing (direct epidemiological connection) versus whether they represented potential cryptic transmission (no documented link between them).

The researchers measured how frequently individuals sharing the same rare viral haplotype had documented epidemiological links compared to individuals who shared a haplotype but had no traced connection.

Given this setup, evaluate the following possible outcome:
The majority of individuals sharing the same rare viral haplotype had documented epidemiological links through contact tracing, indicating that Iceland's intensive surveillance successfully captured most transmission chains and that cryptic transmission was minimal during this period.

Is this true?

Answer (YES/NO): YES